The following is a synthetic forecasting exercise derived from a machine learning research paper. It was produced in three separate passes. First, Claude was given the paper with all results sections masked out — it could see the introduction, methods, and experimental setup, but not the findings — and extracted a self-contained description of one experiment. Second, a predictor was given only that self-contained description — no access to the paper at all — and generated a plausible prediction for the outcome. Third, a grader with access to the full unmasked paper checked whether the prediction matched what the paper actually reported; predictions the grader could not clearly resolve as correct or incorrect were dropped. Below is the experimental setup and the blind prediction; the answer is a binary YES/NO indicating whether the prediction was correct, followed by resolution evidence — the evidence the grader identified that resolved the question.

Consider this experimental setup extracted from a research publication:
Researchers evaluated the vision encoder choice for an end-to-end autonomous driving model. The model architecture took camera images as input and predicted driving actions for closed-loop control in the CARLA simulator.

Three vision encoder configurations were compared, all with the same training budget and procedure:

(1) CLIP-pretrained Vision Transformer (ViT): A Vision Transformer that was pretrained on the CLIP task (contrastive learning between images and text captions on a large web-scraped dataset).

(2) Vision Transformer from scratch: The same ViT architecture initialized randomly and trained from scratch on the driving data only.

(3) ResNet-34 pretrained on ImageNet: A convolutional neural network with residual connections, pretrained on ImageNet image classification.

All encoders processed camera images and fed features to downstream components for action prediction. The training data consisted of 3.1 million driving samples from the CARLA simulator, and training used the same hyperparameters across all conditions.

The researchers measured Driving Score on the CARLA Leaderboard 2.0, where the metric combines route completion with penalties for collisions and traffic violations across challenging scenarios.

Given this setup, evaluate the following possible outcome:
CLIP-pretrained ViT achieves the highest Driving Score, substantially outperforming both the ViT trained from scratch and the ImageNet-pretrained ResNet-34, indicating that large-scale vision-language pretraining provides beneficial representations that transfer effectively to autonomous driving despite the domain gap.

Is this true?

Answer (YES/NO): YES